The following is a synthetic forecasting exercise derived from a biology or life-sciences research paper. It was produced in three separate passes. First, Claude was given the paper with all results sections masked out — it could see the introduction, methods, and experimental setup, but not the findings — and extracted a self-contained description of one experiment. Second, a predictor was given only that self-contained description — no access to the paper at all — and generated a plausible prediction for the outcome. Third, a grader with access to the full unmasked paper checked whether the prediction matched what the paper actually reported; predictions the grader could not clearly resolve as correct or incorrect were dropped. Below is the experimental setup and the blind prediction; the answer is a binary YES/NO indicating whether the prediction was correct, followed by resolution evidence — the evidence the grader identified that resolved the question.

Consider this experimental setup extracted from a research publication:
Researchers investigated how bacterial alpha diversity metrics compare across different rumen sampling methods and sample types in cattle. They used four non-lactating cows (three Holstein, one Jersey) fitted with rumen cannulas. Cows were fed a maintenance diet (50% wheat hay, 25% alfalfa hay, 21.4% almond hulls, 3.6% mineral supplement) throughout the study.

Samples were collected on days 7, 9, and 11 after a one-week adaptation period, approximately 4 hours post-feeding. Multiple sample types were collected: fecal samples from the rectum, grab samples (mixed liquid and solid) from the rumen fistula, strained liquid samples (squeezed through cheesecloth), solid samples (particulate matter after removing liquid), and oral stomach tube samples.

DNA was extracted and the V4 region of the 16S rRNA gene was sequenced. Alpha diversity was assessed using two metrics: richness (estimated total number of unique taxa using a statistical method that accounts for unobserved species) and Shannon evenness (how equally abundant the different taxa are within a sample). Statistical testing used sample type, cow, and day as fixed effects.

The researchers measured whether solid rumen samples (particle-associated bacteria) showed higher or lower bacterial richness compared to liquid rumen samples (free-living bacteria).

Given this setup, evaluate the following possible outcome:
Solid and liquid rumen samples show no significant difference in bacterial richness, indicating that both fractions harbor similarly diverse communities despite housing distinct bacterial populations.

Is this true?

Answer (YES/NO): NO